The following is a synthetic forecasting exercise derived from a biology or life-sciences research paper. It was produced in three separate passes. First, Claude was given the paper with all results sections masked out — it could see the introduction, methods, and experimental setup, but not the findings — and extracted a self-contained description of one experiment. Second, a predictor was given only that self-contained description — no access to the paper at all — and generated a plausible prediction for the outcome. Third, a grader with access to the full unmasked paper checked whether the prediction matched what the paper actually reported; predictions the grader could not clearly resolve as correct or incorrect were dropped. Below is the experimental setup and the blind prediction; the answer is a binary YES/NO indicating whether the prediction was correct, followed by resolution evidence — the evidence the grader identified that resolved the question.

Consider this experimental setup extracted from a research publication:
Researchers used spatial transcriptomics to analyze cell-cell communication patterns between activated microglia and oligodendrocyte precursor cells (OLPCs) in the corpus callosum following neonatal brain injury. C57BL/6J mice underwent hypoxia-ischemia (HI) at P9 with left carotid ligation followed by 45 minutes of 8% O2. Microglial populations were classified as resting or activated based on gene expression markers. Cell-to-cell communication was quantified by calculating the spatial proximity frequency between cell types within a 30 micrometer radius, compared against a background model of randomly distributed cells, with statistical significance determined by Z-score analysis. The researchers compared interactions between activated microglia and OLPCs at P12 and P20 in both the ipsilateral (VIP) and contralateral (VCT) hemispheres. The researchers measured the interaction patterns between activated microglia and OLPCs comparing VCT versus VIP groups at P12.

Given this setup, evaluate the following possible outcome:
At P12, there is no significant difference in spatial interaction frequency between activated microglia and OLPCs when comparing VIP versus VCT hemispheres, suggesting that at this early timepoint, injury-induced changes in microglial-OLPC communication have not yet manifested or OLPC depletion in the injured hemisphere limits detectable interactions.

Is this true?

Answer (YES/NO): YES